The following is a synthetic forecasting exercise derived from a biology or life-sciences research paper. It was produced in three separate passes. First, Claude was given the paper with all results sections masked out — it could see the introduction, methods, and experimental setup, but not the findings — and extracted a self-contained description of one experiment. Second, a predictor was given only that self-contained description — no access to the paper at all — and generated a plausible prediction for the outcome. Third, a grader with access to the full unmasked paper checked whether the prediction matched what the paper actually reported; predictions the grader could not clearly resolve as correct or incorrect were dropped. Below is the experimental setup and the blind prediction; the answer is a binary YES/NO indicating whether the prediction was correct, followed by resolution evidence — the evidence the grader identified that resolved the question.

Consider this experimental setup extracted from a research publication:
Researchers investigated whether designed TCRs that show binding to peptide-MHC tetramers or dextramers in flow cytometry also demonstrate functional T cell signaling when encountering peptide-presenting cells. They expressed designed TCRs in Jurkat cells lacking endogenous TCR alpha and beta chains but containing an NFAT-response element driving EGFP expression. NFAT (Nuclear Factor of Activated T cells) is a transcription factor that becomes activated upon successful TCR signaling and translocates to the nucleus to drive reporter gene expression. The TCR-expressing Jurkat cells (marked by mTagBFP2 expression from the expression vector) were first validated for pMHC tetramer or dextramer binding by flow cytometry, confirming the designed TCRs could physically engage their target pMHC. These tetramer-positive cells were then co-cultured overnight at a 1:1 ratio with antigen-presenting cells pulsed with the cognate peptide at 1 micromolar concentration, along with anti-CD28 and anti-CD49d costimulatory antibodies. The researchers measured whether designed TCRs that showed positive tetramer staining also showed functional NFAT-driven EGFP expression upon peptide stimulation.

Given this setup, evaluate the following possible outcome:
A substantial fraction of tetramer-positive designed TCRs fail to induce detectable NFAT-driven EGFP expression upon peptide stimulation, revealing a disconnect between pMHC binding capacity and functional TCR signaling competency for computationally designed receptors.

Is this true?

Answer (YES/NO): NO